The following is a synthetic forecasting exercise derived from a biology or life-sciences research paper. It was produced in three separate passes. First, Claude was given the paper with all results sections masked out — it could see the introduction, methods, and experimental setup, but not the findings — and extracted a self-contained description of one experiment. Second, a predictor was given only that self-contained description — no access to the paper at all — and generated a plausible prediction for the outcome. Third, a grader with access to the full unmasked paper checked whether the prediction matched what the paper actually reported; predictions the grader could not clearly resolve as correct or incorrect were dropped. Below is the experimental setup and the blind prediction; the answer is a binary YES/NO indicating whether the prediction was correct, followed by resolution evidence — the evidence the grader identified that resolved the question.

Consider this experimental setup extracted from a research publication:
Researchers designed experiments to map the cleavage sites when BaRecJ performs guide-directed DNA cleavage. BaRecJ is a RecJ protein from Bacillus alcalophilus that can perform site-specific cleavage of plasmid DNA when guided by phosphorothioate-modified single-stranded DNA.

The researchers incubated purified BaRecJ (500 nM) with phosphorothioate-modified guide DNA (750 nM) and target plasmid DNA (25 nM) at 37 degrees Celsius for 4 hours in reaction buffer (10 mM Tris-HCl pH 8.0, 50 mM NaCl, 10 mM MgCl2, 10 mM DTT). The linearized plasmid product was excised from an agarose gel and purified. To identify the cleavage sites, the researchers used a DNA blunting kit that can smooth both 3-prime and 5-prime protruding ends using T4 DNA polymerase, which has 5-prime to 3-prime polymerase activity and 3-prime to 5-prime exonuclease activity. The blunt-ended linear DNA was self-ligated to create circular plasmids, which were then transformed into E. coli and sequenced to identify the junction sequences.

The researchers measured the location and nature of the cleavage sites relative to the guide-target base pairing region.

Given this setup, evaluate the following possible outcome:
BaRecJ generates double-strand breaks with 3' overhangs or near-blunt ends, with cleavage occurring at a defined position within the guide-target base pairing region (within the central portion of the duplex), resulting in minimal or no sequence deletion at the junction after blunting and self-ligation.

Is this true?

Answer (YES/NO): NO